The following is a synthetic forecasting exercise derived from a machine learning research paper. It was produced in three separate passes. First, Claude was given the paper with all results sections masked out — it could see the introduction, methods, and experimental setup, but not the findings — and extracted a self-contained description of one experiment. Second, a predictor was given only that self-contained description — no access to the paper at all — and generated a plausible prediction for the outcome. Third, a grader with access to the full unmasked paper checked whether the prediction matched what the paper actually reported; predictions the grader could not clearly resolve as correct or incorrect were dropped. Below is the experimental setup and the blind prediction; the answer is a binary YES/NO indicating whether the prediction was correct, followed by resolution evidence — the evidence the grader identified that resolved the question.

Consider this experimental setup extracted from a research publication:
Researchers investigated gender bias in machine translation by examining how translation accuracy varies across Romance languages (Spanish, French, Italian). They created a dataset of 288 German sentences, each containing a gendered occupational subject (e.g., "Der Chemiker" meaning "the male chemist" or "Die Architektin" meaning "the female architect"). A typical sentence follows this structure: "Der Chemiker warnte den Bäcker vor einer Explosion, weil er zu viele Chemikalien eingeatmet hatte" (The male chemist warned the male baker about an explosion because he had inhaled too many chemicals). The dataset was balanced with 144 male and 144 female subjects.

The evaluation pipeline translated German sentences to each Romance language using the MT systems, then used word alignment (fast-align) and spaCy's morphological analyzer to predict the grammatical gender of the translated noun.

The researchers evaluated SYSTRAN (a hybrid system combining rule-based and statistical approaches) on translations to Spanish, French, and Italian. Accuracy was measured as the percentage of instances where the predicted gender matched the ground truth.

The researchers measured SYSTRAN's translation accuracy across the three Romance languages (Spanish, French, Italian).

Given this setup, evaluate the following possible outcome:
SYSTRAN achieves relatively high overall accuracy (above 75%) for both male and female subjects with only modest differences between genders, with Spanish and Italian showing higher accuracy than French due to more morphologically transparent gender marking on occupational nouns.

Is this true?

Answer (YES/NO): NO